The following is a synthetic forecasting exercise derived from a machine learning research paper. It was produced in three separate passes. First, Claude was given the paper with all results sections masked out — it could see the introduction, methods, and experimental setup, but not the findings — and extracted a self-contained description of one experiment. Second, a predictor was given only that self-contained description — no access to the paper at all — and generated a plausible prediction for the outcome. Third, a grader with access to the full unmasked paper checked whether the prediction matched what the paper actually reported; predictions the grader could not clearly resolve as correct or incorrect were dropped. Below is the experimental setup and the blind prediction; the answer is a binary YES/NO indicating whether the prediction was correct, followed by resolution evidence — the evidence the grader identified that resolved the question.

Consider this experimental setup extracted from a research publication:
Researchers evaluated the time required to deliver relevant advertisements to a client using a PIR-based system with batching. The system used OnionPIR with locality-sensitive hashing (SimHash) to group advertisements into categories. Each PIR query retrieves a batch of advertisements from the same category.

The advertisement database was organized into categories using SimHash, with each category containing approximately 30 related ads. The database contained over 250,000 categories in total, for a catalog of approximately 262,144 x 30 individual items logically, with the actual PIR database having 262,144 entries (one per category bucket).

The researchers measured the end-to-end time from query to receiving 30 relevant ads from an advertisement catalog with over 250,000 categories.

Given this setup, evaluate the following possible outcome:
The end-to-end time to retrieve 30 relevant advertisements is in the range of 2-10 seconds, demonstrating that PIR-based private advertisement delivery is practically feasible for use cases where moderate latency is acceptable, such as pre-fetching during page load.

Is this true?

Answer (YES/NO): YES